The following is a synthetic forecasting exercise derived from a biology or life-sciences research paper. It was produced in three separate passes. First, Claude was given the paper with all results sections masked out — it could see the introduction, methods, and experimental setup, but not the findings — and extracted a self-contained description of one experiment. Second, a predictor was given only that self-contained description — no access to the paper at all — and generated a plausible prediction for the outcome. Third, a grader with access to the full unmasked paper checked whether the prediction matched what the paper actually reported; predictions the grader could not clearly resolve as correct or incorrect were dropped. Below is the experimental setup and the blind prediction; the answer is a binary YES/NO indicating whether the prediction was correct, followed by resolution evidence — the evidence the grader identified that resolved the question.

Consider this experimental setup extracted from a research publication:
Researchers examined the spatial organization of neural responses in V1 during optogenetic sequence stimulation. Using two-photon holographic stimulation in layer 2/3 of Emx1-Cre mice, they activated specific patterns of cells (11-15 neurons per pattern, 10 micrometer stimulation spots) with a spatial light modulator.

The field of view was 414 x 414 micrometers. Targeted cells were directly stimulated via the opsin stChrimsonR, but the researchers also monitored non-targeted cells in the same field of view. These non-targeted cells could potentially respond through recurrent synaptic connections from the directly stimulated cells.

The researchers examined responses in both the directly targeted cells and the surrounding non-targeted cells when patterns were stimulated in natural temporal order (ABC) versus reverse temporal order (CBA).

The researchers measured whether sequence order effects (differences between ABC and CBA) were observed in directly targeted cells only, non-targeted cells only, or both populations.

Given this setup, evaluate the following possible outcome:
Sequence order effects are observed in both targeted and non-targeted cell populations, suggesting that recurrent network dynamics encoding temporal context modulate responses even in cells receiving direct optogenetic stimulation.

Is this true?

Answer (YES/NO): NO